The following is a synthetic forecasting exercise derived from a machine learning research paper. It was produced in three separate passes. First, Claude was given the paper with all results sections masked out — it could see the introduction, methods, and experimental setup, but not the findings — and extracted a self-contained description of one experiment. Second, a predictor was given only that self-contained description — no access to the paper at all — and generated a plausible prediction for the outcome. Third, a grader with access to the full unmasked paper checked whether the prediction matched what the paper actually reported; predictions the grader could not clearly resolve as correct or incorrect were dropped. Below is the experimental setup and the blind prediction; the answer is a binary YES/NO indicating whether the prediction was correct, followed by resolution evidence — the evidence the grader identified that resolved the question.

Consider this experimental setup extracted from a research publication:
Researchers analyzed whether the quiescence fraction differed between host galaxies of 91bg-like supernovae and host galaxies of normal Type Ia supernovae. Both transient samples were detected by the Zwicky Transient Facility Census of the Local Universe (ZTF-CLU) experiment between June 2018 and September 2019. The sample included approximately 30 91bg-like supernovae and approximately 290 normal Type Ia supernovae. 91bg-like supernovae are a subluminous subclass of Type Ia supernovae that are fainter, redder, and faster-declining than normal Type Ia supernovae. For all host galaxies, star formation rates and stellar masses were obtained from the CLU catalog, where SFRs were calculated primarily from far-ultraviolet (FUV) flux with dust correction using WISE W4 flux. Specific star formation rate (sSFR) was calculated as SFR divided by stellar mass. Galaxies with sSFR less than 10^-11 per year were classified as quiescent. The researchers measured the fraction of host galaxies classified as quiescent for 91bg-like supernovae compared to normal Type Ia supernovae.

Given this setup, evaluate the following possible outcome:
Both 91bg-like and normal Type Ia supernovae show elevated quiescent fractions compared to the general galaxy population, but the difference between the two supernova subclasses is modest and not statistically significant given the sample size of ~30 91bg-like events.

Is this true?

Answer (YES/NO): NO